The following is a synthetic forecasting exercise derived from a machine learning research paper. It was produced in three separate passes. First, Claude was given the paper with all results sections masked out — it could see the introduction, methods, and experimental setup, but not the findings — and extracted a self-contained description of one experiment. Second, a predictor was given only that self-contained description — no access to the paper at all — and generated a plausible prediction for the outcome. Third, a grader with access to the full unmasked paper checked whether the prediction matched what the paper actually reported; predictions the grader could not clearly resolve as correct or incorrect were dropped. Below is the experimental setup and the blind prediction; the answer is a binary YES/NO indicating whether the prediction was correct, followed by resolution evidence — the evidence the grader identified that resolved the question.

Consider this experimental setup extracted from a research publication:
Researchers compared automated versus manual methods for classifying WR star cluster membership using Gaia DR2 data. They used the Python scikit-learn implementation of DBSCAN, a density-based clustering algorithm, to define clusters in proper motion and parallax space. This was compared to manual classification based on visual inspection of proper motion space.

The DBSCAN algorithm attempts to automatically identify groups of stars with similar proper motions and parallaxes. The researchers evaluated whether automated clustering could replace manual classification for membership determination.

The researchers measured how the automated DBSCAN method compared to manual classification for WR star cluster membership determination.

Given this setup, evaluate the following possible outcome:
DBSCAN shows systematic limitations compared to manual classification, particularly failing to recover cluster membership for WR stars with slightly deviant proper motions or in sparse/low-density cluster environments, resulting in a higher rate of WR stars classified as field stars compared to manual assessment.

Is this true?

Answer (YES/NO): NO